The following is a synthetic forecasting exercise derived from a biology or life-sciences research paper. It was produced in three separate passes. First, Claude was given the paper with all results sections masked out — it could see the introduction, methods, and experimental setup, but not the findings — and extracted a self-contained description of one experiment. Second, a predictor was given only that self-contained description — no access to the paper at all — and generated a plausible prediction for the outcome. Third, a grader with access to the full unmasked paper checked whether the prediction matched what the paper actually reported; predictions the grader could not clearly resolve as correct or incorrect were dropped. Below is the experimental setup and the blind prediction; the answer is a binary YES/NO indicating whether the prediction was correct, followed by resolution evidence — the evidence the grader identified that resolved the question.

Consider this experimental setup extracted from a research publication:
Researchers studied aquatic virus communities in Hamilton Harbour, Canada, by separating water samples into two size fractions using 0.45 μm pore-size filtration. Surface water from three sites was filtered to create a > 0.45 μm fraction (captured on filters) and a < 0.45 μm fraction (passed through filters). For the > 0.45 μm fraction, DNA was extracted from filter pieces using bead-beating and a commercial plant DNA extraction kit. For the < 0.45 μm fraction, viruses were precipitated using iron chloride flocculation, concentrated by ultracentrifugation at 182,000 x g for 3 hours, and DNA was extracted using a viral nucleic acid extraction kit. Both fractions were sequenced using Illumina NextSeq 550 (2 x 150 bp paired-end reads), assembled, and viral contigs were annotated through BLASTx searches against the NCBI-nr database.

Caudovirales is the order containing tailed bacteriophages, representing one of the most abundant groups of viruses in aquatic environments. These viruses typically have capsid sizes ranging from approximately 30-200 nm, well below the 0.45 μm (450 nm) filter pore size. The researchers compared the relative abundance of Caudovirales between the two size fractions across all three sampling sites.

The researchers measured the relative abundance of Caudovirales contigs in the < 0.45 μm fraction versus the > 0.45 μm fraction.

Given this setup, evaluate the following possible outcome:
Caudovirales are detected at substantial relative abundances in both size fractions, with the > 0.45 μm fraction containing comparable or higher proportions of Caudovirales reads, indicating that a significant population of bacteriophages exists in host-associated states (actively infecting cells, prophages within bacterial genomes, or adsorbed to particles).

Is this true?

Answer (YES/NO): NO